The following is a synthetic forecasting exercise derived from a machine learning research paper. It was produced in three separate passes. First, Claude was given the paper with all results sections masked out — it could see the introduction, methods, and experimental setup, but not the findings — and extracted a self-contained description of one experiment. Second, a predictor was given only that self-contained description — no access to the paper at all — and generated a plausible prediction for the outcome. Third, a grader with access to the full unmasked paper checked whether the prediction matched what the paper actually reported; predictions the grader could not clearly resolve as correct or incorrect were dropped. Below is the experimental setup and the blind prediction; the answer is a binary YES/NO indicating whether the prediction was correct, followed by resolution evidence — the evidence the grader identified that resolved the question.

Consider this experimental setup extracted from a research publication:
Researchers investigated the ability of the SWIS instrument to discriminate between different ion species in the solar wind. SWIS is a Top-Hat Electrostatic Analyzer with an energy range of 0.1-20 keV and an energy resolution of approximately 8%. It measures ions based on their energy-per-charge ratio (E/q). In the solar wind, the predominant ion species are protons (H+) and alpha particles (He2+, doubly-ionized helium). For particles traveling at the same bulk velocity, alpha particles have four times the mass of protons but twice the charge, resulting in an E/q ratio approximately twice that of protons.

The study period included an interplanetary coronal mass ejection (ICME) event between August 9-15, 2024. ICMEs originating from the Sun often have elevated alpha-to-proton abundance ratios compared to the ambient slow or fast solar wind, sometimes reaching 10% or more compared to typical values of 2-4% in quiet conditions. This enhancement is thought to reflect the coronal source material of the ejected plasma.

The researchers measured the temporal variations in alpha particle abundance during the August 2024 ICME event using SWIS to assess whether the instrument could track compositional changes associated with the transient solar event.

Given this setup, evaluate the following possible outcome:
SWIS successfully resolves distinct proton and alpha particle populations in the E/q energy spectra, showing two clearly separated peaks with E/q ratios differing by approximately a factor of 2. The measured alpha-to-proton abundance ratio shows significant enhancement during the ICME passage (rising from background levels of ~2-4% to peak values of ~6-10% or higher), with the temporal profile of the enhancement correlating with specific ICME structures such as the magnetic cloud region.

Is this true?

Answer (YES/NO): NO